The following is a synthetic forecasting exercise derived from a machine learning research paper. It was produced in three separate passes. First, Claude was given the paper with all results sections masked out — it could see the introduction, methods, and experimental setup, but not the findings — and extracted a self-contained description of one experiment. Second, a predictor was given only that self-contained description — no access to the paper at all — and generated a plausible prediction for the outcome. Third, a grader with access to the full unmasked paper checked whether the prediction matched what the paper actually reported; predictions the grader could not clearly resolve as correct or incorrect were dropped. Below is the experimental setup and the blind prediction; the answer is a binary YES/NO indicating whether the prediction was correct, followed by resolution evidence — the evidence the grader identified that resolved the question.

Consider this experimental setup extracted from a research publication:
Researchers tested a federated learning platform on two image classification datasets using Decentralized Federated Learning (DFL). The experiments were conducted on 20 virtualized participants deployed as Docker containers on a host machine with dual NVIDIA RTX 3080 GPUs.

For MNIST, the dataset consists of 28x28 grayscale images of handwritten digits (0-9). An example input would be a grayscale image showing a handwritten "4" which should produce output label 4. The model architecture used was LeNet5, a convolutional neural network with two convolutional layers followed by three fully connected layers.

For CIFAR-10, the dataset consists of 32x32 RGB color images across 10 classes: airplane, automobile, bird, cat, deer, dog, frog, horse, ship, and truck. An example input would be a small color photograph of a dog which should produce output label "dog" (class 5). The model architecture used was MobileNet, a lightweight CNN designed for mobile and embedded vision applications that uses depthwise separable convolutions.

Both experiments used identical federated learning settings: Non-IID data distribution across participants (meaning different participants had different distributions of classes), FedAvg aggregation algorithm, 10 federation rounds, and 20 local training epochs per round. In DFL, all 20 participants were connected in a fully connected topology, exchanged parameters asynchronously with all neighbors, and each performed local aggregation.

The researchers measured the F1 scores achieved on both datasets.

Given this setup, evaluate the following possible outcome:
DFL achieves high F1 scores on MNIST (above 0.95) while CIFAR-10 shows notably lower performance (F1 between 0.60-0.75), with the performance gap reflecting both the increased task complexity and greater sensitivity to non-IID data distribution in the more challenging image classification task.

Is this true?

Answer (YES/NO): NO